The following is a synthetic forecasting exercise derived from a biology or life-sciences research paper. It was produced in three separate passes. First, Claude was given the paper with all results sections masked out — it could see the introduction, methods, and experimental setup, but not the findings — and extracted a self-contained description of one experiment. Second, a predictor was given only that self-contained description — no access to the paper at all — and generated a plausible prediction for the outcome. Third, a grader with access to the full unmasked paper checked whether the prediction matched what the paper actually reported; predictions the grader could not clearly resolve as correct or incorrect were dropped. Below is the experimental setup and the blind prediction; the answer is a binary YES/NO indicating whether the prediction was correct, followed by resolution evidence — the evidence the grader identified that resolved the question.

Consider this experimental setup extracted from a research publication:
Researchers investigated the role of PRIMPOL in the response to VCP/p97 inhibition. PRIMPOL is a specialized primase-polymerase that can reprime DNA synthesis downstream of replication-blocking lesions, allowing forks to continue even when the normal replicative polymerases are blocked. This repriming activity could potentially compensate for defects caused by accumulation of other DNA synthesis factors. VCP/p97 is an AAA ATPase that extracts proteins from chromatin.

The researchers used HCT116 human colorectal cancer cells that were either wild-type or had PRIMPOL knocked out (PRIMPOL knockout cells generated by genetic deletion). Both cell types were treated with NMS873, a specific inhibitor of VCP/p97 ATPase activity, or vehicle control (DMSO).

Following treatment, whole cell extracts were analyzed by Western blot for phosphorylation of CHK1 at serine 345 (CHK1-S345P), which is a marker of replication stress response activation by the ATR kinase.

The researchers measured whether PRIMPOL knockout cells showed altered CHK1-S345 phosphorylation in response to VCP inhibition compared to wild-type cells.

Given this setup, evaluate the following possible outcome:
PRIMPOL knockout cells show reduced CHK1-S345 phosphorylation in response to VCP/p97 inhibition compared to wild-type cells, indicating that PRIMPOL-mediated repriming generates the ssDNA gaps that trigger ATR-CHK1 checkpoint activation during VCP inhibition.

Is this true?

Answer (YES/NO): NO